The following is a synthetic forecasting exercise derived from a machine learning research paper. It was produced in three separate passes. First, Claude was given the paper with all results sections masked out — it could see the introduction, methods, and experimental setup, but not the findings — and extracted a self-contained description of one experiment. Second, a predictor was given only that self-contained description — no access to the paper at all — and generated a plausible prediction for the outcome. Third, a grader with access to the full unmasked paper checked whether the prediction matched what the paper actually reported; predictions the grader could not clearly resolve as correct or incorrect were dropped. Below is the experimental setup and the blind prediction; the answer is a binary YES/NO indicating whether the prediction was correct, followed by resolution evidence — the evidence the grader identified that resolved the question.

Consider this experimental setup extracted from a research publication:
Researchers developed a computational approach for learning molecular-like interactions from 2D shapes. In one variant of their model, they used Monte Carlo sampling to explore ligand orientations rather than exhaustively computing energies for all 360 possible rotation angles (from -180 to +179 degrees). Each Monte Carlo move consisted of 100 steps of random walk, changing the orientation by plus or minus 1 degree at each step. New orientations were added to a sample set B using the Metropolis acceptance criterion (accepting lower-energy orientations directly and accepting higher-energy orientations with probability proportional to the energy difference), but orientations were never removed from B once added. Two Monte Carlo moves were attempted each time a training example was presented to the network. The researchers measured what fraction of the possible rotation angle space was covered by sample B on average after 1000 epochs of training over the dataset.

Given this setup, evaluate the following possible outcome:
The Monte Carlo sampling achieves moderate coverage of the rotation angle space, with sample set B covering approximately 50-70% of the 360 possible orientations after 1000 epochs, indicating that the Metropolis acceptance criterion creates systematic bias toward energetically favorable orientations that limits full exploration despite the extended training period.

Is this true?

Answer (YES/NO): NO